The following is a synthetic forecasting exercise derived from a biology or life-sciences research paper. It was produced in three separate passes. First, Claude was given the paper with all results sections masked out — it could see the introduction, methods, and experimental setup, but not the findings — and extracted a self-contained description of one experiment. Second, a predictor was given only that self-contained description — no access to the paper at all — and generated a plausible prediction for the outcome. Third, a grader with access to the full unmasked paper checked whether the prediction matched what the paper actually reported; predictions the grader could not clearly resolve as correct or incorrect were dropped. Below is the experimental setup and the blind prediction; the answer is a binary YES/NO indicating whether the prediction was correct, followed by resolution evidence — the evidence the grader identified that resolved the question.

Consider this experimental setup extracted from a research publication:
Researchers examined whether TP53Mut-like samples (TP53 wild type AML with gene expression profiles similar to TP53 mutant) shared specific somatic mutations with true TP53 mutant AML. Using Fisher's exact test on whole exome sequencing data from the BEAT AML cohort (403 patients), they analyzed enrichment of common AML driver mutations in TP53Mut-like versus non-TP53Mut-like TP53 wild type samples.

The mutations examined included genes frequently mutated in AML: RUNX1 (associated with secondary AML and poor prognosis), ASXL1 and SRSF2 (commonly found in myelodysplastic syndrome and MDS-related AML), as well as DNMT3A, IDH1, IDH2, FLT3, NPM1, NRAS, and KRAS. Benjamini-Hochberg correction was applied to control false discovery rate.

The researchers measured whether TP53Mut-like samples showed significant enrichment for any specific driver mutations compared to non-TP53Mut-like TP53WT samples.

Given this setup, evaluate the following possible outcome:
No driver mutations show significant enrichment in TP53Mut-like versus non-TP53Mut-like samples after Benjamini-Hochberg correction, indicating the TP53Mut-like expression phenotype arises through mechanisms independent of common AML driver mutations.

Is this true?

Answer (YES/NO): NO